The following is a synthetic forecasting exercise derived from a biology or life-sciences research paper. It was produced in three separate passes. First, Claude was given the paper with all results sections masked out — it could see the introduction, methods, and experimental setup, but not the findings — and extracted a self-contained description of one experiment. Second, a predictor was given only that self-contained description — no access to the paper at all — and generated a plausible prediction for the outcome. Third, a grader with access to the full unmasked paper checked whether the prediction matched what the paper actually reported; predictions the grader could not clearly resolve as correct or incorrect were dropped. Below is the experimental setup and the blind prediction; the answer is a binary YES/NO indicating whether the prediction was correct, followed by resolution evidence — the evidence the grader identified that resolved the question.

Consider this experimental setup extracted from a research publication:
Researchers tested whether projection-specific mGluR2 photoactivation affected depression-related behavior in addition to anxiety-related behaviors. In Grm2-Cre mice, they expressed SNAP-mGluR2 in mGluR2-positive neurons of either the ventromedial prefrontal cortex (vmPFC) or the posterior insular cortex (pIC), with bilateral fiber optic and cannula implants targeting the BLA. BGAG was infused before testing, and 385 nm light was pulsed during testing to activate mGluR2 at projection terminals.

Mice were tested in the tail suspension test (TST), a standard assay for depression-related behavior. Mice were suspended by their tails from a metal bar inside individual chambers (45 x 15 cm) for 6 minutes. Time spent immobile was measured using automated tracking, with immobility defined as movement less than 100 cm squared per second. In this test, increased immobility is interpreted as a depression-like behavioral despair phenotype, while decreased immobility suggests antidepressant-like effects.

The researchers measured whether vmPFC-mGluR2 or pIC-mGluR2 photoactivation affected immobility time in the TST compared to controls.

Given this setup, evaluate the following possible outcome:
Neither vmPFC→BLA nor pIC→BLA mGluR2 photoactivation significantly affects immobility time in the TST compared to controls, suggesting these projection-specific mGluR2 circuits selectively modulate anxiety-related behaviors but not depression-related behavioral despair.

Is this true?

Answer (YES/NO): YES